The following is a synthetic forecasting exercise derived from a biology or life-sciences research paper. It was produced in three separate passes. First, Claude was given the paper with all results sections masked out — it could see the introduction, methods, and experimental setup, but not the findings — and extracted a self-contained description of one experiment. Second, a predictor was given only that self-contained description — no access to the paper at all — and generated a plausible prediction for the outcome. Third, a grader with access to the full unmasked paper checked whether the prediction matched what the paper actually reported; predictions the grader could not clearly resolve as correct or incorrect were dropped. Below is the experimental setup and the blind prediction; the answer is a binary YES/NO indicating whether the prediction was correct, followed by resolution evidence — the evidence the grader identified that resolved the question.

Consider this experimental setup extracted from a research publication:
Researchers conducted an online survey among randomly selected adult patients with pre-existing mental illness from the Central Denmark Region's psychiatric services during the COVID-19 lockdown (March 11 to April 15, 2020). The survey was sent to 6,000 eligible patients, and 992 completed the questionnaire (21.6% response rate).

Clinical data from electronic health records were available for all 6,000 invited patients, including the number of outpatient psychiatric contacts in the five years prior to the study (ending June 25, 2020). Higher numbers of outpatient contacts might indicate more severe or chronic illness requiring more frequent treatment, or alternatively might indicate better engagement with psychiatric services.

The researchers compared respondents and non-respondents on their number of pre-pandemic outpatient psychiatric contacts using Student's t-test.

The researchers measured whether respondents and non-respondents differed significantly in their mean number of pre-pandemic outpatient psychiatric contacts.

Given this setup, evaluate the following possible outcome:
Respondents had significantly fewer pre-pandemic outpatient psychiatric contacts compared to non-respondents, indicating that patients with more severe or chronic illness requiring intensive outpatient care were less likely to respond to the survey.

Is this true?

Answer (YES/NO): NO